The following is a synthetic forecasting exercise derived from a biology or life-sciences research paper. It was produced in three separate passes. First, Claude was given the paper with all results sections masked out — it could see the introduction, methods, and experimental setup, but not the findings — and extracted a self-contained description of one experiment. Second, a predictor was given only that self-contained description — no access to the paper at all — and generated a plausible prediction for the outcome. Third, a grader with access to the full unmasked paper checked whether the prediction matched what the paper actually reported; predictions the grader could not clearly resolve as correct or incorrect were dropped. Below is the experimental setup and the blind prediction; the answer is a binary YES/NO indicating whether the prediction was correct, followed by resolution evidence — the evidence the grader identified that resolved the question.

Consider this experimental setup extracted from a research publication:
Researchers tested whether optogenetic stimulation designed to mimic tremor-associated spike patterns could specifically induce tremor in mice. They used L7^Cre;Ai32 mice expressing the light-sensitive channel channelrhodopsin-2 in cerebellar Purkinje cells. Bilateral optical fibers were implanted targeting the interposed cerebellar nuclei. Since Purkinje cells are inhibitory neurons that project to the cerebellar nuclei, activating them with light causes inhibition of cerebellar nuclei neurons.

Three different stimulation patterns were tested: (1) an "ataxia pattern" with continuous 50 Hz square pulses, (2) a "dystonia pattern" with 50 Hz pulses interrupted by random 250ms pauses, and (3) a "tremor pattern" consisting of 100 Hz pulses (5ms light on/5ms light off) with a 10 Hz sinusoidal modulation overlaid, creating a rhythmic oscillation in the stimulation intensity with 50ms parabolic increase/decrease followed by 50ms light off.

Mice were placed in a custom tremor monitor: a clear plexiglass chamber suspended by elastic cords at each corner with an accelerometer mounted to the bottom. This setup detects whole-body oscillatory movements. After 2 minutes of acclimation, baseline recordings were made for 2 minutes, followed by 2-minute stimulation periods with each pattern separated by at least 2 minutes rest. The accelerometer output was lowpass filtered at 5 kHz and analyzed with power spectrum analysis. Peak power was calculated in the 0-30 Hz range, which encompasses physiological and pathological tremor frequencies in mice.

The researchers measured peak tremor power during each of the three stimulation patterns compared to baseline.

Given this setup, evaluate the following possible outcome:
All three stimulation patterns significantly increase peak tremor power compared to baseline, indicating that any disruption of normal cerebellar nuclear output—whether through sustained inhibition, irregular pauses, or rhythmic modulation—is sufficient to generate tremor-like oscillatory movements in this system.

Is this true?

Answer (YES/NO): NO